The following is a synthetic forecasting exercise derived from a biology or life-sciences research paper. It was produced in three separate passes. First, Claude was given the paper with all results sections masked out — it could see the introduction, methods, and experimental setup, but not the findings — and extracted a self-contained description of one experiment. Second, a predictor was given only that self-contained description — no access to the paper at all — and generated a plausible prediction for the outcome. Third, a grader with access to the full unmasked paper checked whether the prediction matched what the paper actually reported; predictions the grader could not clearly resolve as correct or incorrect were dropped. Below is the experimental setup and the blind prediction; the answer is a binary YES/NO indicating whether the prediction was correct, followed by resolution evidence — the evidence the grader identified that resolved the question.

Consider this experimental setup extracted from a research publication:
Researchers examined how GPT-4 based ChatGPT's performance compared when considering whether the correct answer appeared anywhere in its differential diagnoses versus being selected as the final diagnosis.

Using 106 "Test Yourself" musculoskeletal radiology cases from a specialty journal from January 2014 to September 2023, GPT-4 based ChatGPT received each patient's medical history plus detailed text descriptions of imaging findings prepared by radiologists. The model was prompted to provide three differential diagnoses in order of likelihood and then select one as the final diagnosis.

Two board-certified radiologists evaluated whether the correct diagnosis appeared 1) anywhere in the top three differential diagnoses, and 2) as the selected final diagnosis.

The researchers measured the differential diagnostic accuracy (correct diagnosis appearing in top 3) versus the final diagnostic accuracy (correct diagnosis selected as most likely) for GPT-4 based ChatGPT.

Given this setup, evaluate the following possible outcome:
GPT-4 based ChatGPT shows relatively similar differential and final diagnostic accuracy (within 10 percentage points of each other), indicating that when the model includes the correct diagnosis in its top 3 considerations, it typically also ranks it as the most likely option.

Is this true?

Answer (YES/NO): NO